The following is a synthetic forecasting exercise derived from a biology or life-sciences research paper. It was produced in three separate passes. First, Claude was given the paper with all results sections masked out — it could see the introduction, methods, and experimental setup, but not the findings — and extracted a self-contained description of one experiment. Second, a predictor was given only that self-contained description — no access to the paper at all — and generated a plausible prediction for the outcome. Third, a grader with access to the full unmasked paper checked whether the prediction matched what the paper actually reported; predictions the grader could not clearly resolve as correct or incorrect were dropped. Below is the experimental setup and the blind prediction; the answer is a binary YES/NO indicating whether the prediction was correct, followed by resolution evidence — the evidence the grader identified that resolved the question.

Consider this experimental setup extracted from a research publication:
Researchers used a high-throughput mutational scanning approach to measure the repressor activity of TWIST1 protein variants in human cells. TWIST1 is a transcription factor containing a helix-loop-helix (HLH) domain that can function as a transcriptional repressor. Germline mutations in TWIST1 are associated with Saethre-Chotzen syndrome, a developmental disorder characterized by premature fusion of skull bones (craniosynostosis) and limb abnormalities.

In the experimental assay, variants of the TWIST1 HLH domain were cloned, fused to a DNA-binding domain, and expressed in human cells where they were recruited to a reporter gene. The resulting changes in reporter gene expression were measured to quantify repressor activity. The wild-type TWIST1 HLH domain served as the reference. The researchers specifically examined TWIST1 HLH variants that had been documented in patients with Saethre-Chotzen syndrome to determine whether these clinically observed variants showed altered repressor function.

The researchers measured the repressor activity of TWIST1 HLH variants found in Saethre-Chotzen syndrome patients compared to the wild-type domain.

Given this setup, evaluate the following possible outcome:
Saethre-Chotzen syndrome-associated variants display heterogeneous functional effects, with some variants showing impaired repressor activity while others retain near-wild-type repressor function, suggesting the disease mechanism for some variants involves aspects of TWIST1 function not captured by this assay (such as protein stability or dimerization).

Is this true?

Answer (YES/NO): NO